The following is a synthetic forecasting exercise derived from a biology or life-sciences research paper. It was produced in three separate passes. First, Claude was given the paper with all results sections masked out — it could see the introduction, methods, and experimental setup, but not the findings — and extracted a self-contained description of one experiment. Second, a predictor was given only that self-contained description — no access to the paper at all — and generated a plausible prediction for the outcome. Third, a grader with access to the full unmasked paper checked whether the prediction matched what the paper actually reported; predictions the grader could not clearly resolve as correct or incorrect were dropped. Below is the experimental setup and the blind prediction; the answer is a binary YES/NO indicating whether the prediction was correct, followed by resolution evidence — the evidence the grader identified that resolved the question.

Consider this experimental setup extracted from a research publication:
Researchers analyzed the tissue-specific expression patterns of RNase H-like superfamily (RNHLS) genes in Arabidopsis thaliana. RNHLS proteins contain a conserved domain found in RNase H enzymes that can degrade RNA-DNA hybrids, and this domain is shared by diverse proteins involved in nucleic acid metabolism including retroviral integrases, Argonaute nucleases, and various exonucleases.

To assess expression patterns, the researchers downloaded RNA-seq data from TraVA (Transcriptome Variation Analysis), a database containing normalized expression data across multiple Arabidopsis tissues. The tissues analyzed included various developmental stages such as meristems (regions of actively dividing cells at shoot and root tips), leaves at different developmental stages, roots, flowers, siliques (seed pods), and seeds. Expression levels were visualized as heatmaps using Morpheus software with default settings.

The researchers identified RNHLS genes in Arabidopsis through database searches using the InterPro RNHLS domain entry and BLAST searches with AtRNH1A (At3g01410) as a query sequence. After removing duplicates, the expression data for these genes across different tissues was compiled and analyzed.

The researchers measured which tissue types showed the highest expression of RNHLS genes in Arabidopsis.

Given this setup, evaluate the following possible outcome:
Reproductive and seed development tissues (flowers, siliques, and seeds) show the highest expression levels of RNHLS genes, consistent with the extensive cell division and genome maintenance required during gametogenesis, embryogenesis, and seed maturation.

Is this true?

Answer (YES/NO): NO